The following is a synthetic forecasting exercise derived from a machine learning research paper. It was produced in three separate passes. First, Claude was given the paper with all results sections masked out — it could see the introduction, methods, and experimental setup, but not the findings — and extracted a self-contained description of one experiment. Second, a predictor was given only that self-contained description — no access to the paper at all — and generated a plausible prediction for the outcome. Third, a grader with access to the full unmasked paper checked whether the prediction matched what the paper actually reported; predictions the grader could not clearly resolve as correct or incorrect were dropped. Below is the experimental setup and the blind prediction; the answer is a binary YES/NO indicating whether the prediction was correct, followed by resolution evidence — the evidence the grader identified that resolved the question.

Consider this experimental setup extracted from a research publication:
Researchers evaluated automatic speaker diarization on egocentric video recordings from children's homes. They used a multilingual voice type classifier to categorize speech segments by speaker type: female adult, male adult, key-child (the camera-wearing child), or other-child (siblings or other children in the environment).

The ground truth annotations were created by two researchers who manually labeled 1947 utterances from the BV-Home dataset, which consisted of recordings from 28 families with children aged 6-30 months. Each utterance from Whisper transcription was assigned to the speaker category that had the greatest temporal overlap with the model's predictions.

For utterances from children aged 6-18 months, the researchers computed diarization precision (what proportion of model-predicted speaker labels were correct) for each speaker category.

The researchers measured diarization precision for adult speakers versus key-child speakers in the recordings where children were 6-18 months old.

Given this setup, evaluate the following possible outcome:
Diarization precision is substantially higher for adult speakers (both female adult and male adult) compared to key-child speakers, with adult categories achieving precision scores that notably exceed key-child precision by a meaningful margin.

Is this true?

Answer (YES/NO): YES